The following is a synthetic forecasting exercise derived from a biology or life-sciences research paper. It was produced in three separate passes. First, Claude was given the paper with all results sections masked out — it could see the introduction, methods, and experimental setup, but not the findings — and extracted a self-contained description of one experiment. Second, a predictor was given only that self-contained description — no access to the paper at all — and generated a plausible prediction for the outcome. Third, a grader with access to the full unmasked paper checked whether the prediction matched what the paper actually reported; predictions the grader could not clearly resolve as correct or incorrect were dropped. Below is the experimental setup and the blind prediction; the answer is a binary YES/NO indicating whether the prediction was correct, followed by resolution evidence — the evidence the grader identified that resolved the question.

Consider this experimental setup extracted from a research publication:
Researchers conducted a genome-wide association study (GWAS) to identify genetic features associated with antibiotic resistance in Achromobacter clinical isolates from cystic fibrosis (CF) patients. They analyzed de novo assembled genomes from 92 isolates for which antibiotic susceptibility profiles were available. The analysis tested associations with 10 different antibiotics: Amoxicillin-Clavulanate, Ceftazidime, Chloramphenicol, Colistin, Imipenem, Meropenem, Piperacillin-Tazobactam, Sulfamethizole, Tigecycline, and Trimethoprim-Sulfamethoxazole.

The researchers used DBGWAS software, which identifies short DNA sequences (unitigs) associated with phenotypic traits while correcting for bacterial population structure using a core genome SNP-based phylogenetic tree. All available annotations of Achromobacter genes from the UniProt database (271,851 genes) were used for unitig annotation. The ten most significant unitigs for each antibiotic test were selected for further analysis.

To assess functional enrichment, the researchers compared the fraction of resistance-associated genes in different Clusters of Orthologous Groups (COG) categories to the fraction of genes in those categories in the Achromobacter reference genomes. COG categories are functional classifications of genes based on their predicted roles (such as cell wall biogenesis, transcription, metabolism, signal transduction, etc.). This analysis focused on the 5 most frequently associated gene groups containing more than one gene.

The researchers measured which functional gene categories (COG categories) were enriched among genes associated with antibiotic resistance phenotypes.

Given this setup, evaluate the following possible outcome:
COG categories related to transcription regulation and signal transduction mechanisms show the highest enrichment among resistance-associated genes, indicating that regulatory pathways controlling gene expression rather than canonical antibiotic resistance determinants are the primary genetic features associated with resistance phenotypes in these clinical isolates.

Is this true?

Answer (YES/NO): NO